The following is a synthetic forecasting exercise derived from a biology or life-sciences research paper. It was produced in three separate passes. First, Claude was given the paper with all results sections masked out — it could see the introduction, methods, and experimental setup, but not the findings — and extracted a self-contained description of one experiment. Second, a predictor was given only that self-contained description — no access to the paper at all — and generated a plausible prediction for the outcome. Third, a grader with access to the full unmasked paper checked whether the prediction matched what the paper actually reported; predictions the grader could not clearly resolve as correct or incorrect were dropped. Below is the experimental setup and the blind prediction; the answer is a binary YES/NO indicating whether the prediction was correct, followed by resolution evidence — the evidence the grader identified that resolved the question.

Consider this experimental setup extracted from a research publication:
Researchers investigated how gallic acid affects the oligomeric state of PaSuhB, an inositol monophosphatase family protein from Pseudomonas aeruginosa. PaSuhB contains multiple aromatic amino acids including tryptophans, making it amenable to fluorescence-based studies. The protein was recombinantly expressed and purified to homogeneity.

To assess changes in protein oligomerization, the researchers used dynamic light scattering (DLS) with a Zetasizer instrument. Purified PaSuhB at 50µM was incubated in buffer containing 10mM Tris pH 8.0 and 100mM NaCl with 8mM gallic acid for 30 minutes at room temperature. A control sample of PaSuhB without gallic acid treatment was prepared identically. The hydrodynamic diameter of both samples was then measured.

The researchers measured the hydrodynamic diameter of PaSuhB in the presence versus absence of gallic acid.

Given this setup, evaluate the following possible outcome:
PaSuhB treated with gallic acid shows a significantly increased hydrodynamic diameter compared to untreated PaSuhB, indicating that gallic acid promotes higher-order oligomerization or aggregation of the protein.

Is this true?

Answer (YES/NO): YES